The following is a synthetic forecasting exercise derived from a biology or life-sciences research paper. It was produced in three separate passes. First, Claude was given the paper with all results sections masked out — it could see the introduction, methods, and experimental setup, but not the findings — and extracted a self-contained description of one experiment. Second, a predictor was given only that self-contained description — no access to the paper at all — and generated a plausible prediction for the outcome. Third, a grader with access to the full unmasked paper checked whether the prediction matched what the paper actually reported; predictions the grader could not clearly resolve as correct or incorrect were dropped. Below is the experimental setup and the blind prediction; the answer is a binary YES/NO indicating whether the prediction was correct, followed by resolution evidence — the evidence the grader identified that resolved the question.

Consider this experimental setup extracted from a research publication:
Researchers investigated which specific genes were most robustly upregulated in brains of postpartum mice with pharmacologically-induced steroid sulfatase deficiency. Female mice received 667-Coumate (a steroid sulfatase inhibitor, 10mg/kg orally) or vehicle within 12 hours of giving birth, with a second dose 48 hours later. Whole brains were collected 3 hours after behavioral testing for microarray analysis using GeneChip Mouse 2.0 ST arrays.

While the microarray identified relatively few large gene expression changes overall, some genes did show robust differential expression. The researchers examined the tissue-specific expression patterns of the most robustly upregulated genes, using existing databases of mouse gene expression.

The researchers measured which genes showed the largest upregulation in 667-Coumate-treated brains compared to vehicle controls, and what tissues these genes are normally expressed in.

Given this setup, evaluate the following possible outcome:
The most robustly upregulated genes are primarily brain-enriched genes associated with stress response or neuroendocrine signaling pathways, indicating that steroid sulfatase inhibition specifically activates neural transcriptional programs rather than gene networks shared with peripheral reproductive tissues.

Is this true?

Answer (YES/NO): NO